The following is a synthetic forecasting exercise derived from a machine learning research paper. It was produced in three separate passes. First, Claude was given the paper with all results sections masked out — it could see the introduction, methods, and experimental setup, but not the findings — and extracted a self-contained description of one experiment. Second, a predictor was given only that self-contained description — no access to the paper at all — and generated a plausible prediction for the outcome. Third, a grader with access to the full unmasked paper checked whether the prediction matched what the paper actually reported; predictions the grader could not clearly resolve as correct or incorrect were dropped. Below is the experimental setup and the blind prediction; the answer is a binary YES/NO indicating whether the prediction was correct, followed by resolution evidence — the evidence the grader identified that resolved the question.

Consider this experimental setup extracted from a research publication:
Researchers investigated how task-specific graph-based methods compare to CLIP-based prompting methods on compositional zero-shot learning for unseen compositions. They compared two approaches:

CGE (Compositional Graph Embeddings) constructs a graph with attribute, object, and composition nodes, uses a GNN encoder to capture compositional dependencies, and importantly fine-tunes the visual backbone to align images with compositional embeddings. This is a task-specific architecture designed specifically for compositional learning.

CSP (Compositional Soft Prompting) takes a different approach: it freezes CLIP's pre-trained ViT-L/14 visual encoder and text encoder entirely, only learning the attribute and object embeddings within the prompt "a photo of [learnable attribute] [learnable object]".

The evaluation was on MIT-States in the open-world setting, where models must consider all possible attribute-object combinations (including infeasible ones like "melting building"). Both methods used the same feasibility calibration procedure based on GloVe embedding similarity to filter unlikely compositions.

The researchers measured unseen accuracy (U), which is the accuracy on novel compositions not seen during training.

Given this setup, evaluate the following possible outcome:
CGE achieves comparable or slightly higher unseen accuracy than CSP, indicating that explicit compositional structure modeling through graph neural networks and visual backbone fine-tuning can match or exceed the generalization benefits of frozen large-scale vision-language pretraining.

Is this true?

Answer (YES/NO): NO